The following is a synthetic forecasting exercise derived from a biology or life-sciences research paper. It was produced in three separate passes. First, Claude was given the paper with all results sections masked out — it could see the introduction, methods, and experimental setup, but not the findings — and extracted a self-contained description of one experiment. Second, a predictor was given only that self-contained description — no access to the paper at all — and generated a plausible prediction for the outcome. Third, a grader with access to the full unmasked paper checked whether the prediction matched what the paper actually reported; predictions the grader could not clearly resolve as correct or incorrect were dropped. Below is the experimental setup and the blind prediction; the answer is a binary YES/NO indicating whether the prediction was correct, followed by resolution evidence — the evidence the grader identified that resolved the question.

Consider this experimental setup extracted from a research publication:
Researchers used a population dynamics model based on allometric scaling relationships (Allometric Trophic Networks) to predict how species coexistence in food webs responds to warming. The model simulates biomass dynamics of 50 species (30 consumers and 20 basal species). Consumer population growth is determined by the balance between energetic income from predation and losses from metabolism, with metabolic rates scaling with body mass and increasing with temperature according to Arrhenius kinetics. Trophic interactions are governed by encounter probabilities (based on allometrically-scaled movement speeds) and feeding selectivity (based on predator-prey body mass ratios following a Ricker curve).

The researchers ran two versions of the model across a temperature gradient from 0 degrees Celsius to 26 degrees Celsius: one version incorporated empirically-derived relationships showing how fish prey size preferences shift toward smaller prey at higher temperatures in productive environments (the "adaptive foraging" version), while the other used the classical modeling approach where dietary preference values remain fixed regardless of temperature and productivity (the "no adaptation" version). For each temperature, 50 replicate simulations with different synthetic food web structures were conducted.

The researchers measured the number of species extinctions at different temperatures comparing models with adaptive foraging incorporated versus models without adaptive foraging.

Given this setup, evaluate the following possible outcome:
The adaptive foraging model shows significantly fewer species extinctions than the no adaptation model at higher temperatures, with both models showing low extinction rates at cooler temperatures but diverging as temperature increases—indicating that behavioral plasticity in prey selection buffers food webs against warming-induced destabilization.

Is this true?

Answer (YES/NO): NO